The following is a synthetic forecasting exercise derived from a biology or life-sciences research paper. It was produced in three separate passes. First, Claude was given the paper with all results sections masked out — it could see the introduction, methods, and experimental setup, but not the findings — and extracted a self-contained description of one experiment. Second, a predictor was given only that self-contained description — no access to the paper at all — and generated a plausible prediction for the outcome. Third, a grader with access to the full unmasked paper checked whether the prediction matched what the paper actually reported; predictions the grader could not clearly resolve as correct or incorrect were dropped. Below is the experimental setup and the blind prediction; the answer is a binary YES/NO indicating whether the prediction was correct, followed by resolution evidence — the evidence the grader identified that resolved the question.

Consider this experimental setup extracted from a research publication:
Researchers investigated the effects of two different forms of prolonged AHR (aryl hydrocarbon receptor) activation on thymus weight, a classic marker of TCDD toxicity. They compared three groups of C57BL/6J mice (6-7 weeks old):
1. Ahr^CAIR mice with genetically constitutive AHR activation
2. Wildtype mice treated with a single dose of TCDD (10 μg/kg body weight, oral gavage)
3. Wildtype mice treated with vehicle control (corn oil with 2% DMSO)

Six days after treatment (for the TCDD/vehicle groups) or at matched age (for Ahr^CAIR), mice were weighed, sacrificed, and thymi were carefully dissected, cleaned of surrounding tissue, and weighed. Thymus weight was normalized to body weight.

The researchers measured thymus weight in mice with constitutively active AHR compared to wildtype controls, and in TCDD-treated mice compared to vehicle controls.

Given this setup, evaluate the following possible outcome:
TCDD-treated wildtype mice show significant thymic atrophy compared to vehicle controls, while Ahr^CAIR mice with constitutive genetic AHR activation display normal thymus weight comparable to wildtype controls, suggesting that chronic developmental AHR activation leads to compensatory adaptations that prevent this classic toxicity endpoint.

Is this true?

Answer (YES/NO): NO